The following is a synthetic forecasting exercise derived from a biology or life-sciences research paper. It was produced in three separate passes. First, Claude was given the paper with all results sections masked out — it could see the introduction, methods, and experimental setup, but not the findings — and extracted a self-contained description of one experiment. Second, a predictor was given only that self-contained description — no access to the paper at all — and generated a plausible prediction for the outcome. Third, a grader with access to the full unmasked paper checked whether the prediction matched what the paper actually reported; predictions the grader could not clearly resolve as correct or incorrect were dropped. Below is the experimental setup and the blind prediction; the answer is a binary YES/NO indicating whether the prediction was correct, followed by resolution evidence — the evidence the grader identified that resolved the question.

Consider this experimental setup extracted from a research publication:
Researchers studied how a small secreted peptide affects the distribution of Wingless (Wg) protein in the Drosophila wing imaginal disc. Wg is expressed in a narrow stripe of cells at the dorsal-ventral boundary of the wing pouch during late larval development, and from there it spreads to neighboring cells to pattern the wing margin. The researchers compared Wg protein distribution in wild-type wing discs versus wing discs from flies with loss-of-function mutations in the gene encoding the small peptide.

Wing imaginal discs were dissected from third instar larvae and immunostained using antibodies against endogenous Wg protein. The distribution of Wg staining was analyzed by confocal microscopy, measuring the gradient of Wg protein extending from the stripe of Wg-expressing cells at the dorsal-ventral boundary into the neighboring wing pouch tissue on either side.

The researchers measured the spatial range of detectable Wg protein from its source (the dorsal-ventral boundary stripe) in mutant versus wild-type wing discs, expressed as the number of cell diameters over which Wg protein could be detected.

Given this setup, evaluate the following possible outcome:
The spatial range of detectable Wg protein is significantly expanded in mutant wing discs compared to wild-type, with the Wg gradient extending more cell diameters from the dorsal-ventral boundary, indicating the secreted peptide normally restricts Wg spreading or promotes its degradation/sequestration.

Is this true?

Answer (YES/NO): NO